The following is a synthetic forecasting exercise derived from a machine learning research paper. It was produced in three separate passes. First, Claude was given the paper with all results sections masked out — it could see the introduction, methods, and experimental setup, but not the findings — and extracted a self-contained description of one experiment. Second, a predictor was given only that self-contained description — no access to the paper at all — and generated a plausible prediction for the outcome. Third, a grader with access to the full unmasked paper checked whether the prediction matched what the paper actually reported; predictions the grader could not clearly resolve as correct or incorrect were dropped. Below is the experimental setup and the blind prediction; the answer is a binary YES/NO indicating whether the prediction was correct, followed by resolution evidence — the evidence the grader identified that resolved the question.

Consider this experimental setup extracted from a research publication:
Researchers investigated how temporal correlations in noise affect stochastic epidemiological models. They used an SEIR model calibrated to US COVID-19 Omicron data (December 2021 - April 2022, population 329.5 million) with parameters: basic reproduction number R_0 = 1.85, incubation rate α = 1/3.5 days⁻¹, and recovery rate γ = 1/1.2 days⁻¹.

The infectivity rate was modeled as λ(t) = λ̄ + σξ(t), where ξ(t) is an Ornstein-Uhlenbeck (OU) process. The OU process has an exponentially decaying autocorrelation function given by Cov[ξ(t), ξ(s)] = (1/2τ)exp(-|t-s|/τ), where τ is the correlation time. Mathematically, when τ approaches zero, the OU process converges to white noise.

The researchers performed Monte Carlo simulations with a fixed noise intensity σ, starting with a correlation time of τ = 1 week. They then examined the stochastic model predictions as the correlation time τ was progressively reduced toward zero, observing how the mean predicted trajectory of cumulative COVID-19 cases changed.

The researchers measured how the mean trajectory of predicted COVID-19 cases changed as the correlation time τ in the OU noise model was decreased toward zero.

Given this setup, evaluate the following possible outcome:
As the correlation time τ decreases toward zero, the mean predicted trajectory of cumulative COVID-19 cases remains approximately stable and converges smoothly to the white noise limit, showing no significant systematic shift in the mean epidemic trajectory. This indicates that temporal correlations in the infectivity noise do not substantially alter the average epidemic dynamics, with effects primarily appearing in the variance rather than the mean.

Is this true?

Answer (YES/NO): NO